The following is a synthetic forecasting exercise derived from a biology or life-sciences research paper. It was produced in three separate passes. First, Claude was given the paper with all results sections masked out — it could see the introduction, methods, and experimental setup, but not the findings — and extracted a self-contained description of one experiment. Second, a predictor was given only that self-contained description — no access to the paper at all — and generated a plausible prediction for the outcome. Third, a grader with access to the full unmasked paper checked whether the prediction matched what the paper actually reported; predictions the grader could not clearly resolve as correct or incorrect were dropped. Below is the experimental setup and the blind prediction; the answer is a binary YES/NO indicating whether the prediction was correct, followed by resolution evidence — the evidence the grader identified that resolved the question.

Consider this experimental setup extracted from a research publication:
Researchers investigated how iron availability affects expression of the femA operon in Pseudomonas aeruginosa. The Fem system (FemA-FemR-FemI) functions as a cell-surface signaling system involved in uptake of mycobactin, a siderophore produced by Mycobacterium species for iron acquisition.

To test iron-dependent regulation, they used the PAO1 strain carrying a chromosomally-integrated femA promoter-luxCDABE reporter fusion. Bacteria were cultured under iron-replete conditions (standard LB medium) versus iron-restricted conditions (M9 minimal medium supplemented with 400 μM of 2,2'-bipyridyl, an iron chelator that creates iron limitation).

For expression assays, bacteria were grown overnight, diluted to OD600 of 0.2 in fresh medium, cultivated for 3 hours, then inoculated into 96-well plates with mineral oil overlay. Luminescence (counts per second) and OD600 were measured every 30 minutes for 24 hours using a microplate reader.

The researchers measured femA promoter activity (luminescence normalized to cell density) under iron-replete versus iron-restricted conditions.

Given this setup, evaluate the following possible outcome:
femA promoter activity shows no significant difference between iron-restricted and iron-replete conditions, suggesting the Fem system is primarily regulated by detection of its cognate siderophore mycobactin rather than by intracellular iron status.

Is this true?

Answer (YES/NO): NO